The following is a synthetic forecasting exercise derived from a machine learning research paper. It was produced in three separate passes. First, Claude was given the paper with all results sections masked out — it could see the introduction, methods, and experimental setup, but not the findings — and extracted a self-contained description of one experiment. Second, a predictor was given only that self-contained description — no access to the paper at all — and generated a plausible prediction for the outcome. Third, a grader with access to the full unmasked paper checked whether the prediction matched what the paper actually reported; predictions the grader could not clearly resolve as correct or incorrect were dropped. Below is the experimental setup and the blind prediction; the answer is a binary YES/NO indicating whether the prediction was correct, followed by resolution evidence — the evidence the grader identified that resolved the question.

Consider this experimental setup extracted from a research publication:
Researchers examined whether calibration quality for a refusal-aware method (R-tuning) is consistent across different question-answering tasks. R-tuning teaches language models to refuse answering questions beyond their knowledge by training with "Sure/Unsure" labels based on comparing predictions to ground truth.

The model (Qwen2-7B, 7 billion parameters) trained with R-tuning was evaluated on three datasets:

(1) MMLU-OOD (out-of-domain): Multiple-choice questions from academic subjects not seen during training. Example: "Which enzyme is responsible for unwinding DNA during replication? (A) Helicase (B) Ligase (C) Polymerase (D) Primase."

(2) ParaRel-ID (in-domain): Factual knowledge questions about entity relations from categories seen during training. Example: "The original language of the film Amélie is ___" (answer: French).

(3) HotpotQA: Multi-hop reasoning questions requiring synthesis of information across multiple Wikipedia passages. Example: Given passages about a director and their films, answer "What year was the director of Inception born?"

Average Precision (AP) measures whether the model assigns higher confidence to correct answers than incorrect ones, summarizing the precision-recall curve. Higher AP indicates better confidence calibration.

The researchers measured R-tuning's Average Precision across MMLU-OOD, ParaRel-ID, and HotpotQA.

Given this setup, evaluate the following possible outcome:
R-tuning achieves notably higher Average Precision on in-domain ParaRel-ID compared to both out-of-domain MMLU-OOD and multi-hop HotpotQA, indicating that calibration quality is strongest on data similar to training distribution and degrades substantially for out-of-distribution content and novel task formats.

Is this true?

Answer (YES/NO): NO